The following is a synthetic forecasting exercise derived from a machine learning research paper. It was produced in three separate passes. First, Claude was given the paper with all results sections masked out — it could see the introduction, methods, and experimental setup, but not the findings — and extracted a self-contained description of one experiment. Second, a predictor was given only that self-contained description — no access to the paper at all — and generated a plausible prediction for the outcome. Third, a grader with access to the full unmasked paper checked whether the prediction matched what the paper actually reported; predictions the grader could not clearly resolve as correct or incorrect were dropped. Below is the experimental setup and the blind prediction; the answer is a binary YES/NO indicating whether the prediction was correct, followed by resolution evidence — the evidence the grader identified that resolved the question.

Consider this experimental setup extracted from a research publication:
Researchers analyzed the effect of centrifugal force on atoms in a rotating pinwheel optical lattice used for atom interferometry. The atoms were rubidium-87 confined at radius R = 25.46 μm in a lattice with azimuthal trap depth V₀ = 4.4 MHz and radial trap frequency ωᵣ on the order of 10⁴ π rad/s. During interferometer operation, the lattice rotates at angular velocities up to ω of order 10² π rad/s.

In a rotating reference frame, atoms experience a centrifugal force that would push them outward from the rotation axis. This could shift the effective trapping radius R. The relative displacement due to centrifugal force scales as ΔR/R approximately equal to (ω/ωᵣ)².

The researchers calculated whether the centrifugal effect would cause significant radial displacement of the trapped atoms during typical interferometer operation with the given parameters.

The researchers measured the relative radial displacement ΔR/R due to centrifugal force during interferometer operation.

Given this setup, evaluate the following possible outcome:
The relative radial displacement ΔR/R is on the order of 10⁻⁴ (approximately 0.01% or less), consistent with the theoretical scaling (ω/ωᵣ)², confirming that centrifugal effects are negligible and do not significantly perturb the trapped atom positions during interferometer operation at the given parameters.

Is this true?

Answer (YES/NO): YES